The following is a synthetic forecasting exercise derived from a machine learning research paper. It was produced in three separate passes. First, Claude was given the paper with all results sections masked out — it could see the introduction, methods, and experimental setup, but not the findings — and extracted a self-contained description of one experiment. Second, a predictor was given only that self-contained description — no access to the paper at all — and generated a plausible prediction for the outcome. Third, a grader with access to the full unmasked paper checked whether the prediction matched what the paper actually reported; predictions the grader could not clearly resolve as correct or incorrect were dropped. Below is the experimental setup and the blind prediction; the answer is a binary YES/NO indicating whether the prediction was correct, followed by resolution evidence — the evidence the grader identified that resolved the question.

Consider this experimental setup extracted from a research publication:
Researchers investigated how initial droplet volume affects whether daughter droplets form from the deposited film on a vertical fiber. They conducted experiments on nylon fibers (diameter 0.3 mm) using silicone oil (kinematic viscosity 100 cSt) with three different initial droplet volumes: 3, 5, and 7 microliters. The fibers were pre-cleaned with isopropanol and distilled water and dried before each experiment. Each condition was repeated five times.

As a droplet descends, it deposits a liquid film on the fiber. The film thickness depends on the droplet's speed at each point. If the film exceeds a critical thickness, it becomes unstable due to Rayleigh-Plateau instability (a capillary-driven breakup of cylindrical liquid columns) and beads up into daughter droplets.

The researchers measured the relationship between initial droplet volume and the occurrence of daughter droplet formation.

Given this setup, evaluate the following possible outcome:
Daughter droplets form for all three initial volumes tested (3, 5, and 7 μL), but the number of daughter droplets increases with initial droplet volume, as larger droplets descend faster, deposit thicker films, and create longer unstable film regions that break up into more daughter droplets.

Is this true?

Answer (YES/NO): NO